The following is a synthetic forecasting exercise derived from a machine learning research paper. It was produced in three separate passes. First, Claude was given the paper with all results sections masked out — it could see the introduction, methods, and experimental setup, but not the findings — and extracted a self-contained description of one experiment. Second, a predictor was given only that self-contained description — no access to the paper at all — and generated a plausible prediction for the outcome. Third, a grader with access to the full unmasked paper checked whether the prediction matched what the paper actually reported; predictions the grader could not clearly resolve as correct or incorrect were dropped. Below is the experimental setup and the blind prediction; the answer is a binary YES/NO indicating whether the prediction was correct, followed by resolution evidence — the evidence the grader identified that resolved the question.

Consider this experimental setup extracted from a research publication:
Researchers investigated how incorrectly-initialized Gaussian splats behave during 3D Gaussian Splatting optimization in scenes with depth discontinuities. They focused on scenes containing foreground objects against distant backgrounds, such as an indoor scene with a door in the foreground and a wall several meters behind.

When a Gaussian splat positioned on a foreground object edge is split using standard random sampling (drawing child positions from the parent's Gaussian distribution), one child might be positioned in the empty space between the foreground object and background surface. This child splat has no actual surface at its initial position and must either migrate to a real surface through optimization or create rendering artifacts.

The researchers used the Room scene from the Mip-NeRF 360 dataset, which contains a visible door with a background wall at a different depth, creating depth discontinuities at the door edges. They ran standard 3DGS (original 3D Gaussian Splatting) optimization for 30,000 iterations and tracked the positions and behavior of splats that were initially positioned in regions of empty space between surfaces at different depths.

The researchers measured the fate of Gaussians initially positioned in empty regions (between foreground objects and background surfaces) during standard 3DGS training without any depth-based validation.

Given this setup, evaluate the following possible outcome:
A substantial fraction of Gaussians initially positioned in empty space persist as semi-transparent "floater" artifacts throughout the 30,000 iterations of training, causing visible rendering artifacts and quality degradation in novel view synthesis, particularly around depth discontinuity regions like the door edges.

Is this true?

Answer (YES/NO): YES